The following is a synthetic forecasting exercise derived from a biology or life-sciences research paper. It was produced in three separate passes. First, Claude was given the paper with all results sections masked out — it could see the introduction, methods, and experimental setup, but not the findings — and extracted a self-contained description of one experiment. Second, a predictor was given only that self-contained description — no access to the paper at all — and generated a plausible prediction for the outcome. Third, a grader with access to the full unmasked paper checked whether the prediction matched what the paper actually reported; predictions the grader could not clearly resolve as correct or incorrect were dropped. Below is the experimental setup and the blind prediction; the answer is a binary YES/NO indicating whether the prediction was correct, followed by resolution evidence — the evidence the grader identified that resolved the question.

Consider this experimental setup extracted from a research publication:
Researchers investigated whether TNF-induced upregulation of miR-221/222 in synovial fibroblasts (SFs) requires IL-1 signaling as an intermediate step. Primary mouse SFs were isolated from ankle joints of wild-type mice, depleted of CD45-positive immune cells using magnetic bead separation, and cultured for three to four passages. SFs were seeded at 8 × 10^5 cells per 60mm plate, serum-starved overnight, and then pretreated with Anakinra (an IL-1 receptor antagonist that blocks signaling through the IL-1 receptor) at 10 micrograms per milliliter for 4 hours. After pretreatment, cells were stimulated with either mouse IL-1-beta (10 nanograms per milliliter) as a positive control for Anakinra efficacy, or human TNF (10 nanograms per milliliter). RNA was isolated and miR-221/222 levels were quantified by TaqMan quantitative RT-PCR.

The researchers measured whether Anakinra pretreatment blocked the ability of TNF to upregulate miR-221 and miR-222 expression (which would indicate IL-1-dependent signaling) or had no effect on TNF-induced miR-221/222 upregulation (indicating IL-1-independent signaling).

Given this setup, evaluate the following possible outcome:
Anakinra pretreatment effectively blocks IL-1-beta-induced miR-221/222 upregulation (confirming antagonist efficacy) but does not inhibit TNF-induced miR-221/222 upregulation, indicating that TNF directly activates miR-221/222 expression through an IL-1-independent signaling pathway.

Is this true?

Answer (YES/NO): YES